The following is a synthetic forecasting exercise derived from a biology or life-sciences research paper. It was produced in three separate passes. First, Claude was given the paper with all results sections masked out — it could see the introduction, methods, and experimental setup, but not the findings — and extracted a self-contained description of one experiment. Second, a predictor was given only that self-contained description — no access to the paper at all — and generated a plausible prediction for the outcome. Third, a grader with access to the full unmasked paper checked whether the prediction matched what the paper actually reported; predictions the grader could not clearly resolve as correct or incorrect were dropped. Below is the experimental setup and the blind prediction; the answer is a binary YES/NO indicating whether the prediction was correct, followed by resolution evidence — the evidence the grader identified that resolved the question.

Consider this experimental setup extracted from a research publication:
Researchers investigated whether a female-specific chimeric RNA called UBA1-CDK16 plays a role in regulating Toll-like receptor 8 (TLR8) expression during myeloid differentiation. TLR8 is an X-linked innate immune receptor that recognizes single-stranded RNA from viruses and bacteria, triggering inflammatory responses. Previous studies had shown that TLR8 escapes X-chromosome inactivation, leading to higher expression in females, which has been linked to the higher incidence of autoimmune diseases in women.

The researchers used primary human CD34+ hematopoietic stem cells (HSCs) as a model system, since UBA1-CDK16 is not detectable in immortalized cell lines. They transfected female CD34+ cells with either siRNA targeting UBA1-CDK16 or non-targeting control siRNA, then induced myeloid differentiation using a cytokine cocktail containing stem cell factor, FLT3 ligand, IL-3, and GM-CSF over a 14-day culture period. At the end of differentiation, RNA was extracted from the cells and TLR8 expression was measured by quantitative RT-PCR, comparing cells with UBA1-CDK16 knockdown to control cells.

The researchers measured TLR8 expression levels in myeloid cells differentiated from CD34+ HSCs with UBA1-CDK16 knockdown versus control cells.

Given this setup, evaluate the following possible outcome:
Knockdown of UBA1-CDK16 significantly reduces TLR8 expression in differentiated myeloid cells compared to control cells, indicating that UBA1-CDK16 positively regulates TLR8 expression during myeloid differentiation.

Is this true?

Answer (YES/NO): NO